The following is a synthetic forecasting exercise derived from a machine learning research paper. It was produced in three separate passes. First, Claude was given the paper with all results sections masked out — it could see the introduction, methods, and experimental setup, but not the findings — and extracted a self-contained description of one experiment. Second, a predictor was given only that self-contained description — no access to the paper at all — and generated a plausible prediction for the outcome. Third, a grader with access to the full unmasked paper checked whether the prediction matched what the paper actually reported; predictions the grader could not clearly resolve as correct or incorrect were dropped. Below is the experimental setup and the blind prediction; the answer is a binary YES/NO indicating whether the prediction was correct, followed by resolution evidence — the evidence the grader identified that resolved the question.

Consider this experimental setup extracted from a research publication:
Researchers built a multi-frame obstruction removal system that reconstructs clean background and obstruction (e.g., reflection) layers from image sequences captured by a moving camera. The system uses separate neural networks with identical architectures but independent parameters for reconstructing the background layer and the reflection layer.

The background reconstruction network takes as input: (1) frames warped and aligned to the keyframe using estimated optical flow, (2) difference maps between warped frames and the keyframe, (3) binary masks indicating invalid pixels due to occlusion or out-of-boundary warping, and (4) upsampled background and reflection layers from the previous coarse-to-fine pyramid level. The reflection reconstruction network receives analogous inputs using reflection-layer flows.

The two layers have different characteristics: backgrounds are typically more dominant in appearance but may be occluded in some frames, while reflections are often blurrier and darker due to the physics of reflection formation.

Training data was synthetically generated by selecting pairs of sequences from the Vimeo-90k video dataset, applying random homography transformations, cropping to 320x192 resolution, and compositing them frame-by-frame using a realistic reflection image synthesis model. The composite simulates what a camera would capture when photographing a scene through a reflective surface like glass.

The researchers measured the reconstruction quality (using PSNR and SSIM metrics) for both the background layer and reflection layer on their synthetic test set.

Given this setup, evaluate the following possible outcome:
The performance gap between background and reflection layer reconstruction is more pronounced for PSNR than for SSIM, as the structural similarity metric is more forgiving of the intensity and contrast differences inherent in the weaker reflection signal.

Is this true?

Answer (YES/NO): NO